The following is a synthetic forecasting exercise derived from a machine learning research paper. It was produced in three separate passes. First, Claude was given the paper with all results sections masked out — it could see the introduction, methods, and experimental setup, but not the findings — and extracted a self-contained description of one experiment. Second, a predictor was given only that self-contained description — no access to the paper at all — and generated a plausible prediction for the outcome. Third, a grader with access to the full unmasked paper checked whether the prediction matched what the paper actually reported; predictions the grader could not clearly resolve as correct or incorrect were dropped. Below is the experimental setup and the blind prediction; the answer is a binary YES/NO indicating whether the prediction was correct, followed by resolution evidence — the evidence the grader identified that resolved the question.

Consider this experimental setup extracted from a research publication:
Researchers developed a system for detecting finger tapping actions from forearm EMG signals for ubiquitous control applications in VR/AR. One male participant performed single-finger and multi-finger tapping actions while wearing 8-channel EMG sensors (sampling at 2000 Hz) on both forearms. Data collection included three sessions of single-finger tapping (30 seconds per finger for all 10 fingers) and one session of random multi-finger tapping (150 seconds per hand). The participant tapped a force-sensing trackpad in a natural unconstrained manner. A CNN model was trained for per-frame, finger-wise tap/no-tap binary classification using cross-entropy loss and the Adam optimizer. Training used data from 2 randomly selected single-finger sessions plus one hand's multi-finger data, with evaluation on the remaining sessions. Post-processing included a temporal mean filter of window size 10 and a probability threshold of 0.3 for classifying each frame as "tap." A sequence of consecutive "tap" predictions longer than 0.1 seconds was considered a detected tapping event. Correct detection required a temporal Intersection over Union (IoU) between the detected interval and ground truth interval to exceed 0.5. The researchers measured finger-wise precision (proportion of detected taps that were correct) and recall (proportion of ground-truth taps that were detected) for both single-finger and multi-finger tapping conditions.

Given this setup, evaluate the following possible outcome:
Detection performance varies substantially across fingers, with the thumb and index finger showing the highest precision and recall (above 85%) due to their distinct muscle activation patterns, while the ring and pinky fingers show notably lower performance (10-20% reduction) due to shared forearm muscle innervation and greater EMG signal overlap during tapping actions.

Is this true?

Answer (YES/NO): NO